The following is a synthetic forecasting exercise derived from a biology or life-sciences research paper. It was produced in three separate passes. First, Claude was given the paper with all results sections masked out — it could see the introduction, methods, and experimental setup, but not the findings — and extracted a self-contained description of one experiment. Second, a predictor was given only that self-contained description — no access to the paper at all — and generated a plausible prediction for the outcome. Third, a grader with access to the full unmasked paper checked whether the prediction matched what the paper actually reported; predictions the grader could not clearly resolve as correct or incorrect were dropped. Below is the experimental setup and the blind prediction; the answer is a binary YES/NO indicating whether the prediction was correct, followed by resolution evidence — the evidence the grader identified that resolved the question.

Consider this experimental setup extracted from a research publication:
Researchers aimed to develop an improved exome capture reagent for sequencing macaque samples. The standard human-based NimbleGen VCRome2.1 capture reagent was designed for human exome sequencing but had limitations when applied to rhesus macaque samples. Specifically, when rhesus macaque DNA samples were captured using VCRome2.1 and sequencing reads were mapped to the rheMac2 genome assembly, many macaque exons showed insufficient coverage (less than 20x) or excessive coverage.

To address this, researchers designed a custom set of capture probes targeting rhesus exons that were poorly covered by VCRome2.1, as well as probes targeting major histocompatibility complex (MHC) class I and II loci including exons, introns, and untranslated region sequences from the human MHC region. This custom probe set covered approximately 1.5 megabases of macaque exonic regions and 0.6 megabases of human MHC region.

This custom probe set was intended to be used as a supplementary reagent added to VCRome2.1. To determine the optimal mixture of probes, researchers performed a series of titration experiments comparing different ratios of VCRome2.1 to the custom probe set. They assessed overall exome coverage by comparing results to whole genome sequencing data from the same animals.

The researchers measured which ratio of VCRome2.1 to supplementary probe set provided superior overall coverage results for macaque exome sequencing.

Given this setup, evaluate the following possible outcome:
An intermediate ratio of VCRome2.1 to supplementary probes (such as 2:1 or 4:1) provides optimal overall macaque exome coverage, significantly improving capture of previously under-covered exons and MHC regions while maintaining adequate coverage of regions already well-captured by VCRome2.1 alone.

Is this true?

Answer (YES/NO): NO